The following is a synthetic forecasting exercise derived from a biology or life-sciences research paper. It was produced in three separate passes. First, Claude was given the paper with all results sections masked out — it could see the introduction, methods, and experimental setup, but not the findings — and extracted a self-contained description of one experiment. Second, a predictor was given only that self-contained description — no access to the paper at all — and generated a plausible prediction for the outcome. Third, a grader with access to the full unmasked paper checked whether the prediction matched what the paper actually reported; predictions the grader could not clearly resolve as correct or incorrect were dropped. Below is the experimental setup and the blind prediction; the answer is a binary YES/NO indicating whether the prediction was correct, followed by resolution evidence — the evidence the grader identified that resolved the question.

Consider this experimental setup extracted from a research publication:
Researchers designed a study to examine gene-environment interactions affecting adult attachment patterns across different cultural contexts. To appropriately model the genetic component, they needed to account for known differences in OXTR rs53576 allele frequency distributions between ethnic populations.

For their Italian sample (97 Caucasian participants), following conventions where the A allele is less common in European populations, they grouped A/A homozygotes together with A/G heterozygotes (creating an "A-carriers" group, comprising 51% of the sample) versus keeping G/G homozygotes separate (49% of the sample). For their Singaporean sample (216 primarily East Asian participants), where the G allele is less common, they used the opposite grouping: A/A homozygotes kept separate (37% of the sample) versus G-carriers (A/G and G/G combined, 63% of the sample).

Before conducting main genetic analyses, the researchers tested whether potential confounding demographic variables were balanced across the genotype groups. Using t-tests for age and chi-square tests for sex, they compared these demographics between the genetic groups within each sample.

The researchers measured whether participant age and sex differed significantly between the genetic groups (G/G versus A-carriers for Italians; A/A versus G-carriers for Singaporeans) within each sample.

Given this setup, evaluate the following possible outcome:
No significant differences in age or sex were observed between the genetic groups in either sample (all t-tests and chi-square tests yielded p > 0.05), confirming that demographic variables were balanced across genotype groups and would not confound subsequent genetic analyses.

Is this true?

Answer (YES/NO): YES